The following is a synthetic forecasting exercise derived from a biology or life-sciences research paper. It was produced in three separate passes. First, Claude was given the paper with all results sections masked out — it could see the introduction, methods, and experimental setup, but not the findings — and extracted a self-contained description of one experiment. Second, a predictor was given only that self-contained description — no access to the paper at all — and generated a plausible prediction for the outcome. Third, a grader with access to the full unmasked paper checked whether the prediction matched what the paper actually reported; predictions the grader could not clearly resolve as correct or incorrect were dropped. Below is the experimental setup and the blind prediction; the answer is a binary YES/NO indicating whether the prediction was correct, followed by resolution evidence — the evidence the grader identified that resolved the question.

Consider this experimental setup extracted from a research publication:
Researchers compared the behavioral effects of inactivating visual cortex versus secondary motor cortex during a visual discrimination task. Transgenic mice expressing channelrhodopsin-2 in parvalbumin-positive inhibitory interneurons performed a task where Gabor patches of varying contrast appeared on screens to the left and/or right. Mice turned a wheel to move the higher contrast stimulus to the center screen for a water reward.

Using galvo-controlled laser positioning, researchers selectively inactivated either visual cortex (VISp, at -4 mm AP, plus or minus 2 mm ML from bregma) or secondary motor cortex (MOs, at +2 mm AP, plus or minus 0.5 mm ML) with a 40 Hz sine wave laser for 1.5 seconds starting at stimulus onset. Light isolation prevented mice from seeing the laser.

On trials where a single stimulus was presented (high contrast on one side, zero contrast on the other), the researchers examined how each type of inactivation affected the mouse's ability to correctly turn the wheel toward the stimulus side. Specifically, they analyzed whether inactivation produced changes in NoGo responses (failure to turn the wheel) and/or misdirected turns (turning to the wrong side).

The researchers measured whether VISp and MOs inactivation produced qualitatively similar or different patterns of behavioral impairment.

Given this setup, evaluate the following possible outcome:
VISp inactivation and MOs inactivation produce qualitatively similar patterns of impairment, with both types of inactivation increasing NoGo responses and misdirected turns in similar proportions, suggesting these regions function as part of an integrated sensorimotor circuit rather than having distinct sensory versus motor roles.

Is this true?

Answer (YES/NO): NO